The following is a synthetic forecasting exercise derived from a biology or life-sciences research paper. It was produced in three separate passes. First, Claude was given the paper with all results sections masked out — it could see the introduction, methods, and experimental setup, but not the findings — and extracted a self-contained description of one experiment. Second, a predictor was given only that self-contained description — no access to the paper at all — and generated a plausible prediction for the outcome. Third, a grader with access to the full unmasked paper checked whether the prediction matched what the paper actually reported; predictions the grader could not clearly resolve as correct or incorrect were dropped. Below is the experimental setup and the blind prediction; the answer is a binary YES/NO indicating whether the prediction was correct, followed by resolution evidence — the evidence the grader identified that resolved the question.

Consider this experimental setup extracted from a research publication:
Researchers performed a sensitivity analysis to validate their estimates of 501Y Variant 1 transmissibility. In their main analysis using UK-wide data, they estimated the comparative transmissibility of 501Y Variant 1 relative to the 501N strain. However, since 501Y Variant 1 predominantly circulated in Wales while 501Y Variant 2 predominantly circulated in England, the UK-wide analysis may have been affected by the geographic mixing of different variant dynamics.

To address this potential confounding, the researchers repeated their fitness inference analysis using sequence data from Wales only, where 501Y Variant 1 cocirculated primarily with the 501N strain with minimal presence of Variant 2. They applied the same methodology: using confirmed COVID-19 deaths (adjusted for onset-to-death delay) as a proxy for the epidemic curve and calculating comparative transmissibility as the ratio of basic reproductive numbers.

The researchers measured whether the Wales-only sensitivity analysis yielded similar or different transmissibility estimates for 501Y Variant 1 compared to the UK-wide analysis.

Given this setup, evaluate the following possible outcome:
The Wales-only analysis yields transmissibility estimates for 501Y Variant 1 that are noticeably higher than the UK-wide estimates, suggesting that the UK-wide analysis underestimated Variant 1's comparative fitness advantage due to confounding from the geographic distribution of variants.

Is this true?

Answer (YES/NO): YES